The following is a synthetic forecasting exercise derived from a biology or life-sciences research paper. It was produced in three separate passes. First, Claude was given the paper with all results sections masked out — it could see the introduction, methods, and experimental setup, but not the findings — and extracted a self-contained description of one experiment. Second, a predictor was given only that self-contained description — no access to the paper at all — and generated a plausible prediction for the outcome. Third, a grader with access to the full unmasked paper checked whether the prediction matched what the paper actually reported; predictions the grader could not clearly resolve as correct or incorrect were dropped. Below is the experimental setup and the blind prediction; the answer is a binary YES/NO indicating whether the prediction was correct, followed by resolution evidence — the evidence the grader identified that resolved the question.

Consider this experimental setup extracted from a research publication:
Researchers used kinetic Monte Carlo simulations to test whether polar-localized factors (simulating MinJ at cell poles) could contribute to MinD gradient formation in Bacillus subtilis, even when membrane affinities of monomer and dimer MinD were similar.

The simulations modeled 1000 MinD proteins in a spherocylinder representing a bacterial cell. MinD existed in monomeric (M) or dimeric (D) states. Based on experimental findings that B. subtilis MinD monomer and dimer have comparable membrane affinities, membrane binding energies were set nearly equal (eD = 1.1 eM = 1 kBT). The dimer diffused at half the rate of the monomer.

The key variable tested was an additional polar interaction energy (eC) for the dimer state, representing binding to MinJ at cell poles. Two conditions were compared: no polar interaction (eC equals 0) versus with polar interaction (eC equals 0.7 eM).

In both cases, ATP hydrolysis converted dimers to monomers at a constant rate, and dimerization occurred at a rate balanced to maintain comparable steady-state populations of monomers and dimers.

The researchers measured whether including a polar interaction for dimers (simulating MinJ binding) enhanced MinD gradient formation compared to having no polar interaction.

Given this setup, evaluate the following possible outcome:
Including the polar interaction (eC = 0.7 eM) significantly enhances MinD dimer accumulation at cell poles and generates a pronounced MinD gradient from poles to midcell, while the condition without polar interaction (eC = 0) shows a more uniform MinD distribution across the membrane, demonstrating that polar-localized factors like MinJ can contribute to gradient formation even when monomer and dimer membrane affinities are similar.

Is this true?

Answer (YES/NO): NO